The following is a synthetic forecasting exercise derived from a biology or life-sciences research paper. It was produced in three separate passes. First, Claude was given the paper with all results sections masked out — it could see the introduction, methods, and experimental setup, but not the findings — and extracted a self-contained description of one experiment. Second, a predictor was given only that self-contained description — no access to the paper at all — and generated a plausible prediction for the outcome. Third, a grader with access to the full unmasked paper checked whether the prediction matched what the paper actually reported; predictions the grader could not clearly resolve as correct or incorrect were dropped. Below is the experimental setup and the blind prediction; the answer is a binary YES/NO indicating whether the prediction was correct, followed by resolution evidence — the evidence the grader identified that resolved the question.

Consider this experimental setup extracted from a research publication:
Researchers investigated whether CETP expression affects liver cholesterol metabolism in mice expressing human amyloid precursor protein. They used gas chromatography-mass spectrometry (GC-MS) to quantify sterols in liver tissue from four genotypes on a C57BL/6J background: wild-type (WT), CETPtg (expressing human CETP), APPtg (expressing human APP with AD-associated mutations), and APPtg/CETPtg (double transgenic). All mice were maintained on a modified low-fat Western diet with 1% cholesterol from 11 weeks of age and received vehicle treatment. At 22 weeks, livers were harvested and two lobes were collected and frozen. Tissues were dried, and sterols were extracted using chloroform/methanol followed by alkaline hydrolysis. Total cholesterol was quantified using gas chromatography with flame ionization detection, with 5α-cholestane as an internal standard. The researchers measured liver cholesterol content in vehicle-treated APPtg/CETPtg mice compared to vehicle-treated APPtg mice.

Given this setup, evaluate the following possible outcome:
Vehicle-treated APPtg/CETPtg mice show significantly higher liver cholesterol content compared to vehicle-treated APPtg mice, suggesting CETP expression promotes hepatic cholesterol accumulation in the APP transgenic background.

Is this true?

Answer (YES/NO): NO